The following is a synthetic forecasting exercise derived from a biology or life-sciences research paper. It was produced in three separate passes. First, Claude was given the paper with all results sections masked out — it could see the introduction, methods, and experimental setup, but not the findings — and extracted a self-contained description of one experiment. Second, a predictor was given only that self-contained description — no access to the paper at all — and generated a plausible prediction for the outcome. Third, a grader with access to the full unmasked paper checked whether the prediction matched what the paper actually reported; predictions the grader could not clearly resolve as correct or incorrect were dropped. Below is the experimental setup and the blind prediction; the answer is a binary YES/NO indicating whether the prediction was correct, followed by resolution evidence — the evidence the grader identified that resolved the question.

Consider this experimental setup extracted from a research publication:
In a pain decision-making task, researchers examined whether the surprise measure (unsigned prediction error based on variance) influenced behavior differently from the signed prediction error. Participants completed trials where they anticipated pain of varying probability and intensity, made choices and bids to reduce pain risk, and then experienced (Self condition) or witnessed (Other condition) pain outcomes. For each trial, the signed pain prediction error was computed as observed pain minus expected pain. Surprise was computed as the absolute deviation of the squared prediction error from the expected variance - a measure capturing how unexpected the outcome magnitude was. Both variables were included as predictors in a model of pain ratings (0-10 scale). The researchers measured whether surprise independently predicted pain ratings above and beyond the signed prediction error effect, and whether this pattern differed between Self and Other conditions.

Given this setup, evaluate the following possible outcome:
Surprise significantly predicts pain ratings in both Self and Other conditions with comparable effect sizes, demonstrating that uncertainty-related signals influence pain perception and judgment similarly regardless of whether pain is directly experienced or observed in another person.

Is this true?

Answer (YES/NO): NO